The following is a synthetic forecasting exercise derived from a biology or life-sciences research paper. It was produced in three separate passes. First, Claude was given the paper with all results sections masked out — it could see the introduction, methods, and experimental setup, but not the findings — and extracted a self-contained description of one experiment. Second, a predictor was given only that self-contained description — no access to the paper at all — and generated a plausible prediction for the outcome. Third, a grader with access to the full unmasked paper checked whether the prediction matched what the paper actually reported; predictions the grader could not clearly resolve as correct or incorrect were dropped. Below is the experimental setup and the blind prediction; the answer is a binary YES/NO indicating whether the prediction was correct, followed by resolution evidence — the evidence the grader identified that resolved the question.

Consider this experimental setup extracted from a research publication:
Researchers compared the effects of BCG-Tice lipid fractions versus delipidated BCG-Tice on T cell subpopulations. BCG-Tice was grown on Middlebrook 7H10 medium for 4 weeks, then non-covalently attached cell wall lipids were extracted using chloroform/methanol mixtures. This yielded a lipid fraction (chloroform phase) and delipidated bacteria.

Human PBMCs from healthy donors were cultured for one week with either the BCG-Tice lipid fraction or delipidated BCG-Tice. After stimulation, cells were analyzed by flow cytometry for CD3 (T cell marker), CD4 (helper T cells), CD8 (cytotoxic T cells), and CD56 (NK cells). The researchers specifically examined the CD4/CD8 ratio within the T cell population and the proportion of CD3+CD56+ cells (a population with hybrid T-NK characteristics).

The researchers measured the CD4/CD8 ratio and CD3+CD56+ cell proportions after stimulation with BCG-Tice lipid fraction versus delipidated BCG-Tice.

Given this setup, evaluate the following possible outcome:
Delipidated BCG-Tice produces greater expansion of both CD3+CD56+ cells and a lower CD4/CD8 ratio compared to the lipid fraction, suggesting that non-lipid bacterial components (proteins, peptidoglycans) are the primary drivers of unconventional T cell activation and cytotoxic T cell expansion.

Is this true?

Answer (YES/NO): YES